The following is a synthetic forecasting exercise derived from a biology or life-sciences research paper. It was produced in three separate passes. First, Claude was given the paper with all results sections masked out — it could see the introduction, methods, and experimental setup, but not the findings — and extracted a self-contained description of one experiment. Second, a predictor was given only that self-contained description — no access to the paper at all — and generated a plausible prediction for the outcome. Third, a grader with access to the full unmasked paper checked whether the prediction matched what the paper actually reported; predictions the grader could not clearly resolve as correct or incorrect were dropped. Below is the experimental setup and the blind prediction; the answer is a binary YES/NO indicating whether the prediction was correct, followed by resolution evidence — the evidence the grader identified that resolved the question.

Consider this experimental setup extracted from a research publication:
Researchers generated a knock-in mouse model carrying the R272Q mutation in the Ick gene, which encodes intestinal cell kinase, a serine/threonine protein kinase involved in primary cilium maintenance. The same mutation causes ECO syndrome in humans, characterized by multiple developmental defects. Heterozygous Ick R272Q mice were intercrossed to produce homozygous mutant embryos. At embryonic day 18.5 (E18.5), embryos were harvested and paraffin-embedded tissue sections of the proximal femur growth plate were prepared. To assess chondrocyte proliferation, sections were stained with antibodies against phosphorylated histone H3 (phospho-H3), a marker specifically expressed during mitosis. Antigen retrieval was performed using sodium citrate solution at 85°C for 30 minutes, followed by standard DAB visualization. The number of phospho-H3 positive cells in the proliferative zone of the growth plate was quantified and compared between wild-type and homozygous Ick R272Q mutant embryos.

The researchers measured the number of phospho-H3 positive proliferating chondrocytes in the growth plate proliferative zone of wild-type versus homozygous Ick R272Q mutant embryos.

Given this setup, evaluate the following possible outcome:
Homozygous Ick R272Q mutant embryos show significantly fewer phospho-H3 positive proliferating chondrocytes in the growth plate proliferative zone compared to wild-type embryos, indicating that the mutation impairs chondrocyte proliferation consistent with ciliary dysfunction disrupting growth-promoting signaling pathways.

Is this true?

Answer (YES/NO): YES